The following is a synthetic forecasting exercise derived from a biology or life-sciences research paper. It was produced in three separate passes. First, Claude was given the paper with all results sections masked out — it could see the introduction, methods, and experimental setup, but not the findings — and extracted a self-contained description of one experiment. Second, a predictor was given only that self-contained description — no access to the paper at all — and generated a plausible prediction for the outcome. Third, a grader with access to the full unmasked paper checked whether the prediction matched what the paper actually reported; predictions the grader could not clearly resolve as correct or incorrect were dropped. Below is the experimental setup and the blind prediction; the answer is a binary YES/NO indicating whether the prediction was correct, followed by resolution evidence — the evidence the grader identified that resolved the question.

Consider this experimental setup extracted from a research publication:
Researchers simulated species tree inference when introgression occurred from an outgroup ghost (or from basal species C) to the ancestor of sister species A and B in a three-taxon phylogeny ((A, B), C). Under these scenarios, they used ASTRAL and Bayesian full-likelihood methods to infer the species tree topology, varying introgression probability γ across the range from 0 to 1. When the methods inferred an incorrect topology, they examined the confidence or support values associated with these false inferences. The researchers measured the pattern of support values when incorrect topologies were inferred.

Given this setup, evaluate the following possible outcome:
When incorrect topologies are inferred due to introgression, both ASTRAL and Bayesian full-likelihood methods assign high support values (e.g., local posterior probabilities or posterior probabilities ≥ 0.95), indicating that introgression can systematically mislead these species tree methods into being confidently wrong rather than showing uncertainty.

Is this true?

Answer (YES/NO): NO